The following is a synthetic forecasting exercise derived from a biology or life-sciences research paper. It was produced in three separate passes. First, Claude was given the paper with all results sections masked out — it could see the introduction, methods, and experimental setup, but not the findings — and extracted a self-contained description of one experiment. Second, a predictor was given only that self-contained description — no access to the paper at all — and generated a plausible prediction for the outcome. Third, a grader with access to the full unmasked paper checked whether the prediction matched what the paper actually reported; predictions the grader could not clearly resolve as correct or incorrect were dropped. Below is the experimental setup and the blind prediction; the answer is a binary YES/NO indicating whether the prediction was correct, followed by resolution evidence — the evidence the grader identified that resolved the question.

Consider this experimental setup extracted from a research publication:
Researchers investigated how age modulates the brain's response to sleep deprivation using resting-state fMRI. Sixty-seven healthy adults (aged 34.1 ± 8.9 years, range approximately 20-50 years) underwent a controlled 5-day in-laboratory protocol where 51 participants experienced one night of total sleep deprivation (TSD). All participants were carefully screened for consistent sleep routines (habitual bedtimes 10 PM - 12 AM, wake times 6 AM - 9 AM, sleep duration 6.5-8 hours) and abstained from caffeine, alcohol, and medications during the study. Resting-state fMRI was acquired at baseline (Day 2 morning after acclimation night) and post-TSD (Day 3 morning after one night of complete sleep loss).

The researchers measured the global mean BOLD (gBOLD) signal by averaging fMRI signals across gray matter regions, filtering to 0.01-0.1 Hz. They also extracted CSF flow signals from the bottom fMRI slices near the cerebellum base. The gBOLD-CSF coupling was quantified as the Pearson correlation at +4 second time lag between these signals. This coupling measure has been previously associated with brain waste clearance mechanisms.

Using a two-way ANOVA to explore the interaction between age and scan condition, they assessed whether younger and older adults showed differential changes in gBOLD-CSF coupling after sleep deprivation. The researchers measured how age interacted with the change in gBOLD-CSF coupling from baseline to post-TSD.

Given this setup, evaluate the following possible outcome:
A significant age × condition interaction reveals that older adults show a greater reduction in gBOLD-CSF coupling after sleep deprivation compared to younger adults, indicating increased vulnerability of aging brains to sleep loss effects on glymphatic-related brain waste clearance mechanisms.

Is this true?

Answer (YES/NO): NO